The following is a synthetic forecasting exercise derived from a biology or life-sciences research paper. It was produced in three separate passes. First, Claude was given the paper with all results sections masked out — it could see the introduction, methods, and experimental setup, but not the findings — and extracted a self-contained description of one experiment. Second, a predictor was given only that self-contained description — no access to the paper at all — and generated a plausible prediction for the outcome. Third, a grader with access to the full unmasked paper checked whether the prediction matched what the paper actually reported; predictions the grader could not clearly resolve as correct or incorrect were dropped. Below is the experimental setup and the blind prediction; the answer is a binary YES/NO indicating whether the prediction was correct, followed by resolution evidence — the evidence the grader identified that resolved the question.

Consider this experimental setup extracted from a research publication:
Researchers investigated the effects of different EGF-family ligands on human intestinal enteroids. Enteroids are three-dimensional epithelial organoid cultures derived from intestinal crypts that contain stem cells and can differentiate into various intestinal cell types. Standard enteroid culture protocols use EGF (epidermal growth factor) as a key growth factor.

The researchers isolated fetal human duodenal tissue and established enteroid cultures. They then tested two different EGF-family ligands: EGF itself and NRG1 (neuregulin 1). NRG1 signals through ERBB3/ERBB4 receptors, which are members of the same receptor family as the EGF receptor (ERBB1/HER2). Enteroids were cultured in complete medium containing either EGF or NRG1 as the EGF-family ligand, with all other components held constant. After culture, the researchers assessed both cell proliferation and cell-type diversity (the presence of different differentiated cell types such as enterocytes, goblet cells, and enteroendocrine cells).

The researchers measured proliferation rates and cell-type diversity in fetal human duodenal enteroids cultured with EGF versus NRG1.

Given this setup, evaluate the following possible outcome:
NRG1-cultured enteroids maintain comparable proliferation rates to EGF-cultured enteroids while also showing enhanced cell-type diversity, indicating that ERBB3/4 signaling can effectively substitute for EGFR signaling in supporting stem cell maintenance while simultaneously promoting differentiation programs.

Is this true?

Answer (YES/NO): NO